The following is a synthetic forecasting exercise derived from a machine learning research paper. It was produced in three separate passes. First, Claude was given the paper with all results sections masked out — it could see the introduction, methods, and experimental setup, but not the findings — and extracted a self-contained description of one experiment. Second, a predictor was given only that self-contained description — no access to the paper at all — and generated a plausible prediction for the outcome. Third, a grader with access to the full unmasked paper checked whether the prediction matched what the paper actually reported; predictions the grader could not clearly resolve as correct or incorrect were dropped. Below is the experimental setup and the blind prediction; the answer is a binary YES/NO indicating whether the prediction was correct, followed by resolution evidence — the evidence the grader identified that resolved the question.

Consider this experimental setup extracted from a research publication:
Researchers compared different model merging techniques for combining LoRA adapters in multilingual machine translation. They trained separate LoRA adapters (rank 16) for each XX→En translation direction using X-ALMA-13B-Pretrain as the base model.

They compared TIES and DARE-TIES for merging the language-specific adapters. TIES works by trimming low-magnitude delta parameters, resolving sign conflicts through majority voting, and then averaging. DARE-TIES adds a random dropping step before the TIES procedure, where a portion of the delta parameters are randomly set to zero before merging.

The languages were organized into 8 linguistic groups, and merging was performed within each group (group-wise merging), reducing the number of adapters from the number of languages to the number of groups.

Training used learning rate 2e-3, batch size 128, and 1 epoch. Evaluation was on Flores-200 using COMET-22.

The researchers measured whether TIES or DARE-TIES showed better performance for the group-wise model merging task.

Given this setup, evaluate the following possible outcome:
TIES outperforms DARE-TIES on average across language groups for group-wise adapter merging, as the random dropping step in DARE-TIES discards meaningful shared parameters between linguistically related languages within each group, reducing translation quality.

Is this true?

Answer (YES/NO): NO